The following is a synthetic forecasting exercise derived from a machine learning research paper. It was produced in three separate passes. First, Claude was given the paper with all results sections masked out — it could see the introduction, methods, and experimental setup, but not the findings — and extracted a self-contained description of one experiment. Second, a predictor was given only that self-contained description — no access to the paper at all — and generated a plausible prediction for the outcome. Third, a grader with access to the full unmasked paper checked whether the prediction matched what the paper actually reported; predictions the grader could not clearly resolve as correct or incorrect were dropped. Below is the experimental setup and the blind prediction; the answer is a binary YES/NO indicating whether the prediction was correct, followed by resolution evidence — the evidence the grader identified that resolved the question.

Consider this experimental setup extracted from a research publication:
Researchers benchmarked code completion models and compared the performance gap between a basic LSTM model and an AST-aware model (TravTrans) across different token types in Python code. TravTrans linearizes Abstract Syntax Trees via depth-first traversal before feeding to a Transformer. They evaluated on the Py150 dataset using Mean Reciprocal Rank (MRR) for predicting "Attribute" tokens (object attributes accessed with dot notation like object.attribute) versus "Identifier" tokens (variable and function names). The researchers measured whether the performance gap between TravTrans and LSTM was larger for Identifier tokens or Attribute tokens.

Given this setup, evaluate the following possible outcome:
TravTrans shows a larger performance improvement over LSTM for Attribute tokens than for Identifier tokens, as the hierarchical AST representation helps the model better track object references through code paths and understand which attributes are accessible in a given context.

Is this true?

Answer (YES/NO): NO